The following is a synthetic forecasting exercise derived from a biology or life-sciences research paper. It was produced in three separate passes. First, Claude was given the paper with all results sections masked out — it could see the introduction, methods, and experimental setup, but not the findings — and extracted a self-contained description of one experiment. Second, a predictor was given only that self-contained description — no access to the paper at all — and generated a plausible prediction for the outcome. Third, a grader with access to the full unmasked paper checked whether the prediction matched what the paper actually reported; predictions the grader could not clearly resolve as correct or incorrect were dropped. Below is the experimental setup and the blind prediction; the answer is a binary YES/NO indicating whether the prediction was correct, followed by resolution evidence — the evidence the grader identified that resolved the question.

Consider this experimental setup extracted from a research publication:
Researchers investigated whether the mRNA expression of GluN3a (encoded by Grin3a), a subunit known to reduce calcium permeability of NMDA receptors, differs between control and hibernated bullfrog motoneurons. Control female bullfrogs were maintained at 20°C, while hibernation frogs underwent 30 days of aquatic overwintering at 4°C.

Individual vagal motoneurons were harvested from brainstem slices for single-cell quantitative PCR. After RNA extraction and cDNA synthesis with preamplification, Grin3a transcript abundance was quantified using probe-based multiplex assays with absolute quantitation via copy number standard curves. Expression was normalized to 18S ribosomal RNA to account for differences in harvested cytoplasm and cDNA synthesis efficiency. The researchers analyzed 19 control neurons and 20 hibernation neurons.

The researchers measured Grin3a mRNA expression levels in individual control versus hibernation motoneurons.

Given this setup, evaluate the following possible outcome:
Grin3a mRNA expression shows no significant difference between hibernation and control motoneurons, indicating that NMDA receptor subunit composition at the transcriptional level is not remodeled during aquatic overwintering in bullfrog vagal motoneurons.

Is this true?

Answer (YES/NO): NO